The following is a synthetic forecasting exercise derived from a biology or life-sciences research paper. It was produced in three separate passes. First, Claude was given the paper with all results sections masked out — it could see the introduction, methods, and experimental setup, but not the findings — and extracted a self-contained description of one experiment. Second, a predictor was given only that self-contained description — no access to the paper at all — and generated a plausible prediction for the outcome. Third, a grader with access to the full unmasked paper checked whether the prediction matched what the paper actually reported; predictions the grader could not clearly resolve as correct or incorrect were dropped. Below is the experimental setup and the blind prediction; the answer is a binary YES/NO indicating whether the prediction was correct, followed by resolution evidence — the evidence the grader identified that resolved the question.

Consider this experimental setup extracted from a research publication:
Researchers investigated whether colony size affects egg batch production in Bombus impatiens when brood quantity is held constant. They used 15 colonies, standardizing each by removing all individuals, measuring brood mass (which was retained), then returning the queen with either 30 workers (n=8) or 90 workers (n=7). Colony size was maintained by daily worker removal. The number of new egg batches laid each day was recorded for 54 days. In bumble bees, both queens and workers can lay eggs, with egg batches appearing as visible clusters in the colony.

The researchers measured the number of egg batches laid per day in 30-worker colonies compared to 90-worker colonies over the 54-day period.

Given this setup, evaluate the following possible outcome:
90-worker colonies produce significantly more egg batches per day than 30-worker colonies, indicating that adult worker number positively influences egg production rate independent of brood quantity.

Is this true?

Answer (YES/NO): NO